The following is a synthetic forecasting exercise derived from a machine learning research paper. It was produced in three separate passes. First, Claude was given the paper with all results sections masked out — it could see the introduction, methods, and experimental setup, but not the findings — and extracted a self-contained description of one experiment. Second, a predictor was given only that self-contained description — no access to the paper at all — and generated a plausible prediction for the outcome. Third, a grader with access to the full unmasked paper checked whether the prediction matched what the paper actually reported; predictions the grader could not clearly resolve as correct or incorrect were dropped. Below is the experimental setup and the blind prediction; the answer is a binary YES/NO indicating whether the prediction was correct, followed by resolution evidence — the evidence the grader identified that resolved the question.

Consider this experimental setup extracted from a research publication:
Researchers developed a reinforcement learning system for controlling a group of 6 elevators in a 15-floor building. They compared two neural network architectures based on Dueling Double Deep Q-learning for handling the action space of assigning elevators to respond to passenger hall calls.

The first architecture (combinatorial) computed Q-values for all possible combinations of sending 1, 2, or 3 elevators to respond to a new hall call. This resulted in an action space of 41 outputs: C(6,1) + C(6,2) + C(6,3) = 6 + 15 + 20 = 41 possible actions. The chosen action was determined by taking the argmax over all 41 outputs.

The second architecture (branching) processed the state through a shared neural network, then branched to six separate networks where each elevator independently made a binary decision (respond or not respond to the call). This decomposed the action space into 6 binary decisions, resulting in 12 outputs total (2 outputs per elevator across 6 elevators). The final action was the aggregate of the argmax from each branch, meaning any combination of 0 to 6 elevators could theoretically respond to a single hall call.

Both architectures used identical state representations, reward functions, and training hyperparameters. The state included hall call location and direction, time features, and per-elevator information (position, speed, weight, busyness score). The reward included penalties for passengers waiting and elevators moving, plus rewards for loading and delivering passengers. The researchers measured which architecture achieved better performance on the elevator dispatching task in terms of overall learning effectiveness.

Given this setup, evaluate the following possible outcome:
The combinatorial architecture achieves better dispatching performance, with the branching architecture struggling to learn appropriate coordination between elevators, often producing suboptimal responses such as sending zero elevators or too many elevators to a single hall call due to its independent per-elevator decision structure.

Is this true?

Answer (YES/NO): YES